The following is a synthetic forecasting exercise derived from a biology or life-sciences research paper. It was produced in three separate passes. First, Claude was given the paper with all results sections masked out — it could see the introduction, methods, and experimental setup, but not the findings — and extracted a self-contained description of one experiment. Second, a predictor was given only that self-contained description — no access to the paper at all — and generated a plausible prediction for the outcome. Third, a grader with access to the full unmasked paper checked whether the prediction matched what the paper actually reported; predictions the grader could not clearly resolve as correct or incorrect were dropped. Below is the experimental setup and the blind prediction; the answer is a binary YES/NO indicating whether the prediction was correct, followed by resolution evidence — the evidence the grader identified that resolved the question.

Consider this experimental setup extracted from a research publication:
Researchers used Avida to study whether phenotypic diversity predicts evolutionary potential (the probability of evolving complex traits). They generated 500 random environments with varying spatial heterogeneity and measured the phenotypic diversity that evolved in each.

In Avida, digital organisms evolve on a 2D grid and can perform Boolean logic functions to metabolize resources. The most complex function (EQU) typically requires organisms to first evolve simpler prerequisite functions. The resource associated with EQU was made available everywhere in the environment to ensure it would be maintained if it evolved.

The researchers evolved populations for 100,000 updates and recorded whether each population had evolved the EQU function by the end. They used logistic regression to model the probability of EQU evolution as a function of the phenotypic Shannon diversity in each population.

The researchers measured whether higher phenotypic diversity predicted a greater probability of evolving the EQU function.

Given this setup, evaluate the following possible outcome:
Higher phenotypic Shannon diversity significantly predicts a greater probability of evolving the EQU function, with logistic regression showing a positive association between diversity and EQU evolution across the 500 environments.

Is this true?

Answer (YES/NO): YES